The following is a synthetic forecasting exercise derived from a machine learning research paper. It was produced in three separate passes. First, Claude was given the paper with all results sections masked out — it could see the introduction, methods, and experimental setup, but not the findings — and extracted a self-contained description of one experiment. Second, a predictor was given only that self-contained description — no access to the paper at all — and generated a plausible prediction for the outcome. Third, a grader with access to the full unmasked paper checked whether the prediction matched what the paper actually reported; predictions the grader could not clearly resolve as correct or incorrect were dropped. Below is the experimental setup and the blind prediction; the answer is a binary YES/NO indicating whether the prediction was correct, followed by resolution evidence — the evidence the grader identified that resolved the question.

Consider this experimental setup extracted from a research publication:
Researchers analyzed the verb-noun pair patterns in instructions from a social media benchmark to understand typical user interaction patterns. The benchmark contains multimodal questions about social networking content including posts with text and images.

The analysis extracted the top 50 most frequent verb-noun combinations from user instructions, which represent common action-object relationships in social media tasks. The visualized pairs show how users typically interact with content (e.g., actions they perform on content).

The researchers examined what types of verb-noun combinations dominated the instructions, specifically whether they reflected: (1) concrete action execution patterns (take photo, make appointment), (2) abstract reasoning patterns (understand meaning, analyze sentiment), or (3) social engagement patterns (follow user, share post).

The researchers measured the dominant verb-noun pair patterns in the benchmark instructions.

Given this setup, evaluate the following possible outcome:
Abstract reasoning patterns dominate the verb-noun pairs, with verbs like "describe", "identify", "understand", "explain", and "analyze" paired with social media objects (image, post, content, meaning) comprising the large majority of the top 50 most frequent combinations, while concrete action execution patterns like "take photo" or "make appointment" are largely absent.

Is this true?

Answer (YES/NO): NO